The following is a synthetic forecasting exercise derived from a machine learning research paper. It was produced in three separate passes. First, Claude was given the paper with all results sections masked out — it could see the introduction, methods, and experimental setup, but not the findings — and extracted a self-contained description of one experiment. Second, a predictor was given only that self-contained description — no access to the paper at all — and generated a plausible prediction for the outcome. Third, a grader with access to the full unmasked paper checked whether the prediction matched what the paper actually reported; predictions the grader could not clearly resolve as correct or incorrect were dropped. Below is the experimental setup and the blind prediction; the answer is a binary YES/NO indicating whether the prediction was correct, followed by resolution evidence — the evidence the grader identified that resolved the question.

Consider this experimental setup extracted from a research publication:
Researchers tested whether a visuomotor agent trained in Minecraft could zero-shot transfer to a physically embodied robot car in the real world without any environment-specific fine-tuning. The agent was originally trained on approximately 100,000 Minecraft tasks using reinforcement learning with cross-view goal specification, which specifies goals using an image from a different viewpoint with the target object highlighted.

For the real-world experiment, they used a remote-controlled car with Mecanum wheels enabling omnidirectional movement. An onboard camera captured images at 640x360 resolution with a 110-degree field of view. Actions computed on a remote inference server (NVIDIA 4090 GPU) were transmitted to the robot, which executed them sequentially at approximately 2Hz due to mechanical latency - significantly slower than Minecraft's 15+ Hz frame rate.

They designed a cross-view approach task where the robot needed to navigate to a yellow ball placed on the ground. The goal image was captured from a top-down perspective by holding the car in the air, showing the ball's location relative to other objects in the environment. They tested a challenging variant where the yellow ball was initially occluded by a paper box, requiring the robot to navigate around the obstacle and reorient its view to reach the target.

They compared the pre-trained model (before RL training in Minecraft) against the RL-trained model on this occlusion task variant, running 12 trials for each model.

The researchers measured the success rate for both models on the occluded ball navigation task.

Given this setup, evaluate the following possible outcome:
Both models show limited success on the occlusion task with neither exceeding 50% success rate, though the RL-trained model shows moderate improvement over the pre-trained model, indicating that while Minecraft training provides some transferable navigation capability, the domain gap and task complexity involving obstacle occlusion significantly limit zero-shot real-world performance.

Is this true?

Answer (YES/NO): NO